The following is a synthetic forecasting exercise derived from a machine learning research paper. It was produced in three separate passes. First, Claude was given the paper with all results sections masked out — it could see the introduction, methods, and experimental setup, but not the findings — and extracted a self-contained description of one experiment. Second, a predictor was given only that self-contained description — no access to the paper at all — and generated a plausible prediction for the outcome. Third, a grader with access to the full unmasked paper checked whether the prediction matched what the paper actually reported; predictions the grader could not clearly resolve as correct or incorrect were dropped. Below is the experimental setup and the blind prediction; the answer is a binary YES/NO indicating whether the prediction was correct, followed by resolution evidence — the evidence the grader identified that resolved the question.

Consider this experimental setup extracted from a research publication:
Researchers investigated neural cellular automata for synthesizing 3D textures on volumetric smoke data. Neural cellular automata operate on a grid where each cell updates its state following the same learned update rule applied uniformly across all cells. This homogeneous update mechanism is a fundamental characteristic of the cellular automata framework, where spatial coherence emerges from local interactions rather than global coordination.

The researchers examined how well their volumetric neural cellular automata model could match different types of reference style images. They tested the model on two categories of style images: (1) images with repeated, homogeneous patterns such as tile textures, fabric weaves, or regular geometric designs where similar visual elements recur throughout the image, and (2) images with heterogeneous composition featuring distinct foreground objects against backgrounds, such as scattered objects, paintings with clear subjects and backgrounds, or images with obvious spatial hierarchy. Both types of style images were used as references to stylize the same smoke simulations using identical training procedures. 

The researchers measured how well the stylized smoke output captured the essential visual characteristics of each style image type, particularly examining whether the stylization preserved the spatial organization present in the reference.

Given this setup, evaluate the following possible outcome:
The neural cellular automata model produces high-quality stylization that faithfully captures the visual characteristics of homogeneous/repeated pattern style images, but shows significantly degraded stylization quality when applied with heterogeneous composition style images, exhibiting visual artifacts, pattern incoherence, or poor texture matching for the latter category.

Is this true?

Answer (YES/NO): NO